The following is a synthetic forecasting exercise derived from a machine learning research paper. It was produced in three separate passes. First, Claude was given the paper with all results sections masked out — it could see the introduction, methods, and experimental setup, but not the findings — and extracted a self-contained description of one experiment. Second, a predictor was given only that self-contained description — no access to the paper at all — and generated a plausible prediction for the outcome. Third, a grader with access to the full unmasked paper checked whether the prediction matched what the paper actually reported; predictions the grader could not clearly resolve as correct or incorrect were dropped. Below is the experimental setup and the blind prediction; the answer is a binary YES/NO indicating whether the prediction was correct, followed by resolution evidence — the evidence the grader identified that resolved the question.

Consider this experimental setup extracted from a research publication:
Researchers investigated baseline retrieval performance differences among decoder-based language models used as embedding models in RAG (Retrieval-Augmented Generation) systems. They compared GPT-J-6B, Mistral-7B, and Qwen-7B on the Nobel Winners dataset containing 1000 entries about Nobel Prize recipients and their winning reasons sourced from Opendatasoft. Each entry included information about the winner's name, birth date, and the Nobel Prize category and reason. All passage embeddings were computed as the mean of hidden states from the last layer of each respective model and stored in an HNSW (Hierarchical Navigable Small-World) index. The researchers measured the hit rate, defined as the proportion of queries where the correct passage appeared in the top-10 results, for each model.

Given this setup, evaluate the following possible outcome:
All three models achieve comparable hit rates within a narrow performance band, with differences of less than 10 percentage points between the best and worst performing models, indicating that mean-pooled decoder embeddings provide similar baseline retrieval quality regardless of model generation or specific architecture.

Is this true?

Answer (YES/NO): NO